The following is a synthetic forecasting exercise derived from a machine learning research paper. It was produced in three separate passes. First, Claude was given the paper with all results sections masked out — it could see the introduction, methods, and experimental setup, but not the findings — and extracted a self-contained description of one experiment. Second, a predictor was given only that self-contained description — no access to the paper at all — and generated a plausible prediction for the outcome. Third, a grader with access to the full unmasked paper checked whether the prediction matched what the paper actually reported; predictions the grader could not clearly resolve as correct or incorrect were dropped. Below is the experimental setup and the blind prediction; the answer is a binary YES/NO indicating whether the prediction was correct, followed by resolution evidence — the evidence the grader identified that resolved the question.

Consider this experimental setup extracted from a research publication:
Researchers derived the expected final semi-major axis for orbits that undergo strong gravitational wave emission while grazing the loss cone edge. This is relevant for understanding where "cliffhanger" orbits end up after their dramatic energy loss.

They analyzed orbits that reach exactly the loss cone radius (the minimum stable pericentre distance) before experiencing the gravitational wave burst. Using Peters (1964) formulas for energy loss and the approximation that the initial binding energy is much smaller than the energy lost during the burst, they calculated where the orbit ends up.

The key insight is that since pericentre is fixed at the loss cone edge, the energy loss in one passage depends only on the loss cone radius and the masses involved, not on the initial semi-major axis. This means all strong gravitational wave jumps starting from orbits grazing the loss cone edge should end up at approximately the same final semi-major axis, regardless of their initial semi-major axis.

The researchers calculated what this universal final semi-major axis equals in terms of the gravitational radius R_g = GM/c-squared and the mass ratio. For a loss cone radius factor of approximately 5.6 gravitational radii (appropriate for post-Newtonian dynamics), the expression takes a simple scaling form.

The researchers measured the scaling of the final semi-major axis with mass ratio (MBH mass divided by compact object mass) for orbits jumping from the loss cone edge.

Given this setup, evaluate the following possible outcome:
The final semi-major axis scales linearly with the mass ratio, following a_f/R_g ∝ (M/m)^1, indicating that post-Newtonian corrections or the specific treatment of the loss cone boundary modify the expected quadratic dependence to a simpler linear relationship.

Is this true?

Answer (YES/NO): YES